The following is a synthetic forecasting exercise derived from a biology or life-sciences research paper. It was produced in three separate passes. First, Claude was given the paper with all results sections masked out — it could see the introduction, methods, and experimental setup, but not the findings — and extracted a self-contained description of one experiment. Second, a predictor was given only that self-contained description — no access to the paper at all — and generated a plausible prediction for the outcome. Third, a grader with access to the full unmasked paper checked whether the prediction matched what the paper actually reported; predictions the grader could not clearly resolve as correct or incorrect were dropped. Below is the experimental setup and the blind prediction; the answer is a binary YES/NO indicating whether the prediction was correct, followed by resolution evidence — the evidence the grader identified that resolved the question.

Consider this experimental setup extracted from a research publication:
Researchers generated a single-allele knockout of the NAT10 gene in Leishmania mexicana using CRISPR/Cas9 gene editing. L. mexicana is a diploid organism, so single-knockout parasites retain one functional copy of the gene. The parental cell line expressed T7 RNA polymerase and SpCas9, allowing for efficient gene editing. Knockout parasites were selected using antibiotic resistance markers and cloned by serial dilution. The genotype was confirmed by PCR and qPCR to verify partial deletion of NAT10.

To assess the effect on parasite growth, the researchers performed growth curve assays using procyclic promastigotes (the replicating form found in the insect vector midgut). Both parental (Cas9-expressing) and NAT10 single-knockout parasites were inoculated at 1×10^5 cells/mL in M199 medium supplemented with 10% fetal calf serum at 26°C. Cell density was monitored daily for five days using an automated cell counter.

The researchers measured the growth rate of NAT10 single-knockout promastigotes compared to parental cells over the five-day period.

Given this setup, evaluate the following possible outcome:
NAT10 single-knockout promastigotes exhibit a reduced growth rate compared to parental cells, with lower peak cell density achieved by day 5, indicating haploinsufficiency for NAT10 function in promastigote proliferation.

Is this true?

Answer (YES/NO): YES